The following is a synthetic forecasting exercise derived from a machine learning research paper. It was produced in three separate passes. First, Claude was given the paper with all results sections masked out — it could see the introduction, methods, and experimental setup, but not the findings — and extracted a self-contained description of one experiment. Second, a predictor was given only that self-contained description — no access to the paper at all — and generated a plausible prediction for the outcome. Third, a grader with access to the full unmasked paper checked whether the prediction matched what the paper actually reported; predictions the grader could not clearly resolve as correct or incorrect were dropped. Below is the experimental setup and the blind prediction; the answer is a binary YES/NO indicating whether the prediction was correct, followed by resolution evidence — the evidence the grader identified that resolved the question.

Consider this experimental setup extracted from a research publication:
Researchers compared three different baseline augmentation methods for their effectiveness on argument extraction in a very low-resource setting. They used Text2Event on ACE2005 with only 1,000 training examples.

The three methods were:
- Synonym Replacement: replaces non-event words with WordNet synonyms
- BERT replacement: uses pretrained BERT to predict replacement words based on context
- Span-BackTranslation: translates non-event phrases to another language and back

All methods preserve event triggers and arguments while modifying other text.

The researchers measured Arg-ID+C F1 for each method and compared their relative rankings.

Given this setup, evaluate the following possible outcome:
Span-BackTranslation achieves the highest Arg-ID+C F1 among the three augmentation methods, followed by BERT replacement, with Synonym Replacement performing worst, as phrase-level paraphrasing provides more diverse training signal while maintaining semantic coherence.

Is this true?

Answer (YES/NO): NO